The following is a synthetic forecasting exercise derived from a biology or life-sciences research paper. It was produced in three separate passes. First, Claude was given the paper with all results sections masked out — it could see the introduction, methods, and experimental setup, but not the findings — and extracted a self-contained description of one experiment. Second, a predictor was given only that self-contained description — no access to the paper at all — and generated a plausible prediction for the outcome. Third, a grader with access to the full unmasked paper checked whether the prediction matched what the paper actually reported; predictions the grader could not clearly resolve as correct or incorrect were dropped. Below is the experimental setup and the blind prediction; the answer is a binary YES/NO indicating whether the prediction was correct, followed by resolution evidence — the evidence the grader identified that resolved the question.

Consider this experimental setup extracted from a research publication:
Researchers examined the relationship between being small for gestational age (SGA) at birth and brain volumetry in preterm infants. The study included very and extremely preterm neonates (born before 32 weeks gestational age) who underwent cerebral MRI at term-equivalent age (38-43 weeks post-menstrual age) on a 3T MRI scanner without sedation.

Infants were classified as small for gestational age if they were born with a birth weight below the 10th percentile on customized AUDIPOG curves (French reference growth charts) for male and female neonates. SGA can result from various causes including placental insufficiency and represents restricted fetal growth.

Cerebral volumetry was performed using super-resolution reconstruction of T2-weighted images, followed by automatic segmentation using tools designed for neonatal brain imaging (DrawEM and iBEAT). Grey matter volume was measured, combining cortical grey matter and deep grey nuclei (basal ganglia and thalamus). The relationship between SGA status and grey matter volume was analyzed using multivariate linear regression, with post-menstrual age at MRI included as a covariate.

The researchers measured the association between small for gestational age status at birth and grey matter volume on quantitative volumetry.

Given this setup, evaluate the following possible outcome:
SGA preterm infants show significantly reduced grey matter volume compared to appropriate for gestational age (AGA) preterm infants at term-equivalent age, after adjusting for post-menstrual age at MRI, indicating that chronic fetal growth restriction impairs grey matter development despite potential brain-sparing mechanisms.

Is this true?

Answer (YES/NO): YES